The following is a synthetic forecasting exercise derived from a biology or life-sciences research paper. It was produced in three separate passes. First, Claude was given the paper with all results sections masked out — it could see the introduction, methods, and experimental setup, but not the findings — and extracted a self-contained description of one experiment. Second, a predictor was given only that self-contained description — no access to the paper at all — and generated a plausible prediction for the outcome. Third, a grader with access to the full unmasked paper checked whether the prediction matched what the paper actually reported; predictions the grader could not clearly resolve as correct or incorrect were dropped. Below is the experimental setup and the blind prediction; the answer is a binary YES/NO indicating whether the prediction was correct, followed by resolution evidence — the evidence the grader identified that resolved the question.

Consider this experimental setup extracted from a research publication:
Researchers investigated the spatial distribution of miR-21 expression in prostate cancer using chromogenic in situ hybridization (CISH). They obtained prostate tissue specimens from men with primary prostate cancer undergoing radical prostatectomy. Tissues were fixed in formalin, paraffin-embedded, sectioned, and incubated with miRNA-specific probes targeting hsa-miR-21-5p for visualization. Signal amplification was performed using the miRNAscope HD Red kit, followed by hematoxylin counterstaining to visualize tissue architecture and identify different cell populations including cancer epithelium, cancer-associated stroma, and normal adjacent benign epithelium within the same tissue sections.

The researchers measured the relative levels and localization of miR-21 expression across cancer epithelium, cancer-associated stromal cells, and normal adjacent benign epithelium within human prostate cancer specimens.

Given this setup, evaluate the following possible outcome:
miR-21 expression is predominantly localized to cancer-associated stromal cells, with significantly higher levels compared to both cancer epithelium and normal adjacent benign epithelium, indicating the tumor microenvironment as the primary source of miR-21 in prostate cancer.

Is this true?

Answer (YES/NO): NO